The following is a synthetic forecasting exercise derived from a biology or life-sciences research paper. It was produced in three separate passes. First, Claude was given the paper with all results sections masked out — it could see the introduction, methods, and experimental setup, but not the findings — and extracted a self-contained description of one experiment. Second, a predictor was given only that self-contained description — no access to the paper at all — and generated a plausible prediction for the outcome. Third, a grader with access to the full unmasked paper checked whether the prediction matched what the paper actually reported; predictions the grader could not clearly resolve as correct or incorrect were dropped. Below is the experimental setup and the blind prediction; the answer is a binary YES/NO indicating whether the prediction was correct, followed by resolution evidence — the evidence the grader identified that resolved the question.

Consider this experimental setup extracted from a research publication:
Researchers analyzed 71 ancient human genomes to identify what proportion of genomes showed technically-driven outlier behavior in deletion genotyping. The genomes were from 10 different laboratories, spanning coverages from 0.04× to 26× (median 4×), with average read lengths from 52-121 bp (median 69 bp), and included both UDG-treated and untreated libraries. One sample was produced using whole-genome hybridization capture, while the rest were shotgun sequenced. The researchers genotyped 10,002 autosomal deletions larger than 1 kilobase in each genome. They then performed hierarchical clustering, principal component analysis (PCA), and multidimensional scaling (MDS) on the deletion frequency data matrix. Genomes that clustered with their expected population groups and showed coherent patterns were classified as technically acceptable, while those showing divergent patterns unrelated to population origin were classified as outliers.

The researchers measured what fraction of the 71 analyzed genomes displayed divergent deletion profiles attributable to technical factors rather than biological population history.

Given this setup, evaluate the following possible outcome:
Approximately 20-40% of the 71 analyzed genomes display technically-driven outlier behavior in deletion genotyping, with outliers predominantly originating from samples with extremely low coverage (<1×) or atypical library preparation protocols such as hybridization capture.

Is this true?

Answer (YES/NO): NO